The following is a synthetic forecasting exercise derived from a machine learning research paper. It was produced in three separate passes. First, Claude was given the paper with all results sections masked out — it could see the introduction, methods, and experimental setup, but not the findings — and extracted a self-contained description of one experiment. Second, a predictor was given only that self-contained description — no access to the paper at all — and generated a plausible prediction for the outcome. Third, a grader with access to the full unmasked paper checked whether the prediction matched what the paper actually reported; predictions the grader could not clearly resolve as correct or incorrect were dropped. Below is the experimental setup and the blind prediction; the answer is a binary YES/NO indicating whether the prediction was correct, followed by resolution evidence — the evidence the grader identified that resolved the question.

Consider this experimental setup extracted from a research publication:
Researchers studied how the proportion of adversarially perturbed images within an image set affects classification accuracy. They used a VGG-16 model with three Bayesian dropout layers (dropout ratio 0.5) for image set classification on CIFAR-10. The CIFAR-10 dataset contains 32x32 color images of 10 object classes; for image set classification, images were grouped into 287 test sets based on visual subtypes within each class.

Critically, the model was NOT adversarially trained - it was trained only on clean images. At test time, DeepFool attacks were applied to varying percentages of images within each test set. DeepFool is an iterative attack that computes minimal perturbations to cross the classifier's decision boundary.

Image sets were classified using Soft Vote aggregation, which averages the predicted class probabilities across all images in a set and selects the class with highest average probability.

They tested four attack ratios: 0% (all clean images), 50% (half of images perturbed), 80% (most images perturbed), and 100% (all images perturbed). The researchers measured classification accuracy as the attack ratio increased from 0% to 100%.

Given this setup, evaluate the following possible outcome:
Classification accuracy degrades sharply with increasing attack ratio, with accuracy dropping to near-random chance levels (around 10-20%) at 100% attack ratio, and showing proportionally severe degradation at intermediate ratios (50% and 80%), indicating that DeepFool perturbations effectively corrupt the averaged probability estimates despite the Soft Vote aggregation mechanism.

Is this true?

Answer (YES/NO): NO